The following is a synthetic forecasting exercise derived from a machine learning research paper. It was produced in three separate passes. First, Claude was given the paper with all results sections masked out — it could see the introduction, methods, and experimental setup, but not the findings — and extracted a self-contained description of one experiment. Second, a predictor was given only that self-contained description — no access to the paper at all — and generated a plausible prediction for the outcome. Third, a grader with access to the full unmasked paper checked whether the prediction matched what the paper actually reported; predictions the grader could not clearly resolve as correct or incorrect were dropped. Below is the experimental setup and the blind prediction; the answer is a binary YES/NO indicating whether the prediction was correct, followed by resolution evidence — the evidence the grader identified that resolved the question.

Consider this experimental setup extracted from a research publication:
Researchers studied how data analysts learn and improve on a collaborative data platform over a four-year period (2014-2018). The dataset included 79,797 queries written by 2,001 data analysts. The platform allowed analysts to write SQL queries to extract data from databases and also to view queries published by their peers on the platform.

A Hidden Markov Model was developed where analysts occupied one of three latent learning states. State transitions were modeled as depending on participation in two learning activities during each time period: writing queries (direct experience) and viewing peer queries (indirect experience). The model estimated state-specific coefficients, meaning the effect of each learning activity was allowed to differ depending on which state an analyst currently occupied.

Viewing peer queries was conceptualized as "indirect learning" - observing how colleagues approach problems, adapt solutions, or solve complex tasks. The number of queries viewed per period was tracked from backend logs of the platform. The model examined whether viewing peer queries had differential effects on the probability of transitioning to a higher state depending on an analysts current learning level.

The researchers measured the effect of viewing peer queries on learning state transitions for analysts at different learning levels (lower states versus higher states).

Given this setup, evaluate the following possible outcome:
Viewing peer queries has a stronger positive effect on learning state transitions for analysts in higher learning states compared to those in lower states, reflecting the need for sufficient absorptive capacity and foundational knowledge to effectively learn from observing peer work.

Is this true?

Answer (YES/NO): NO